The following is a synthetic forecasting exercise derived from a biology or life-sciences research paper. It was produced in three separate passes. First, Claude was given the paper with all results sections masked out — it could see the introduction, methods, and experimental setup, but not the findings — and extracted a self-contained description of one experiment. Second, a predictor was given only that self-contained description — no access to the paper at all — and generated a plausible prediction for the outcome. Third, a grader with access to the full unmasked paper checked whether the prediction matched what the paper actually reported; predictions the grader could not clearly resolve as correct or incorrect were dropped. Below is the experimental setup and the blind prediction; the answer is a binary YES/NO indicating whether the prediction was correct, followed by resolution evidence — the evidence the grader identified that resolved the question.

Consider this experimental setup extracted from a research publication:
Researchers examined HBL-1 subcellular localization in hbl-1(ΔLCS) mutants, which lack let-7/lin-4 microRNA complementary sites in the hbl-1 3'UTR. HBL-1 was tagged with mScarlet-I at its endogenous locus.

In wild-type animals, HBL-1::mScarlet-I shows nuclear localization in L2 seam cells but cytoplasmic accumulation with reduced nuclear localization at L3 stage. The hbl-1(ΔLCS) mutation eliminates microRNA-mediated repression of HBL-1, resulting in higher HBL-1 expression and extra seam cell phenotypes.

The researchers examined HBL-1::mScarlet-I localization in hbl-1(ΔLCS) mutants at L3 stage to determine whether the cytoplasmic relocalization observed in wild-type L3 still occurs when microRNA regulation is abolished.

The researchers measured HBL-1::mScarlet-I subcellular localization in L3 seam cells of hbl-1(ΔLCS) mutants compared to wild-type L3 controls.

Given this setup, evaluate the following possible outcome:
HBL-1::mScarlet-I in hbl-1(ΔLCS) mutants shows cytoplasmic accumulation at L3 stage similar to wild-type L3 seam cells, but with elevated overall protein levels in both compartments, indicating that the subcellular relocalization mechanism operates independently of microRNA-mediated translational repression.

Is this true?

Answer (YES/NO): NO